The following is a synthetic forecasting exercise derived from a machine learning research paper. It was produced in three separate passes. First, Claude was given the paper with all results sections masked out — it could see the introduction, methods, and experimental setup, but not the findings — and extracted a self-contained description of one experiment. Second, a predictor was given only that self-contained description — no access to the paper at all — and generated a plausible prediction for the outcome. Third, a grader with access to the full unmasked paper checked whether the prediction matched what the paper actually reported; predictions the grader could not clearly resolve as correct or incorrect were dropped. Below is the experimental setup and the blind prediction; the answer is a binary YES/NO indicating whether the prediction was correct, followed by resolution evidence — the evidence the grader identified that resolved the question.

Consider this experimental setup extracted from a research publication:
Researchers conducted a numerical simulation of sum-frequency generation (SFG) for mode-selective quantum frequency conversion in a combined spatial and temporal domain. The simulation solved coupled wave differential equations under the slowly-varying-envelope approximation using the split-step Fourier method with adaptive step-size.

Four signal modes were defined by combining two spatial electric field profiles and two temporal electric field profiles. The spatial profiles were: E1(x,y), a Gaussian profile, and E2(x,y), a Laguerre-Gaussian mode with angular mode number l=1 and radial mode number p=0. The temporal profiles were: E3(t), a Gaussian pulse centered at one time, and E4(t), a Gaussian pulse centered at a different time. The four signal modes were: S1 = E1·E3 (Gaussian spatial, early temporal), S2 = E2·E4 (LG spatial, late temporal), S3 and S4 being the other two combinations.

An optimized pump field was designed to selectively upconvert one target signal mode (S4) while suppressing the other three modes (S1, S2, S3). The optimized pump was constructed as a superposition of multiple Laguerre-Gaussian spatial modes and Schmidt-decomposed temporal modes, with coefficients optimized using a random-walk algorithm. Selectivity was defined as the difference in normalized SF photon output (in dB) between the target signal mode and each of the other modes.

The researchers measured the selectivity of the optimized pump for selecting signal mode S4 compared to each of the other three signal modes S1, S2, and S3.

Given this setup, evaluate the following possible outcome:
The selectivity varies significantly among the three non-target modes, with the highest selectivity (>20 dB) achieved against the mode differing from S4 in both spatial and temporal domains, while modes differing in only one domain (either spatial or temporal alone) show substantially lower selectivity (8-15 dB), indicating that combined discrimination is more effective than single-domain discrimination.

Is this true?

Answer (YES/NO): NO